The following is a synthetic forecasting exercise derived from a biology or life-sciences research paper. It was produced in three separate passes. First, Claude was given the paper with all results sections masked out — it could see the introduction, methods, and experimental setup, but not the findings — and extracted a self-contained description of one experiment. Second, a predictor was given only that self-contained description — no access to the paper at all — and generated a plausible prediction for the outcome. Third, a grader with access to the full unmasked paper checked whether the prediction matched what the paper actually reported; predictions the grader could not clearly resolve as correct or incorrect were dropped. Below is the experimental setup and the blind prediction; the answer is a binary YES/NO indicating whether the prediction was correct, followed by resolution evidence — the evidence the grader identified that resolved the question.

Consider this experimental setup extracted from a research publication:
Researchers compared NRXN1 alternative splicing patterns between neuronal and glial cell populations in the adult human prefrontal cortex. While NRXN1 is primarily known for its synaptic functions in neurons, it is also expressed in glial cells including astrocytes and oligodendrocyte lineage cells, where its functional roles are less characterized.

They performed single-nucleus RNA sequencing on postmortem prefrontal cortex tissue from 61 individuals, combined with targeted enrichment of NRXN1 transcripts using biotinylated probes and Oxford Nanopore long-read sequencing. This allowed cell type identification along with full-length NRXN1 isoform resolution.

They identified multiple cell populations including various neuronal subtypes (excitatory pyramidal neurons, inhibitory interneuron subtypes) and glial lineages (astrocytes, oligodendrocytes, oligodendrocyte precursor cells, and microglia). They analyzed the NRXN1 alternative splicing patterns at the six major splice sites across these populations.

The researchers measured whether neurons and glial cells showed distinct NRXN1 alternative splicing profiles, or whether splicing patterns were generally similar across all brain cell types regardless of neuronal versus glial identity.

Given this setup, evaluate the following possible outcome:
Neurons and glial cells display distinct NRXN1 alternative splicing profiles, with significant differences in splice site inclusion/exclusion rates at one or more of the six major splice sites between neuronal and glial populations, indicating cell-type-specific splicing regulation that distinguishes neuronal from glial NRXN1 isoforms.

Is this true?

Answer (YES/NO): YES